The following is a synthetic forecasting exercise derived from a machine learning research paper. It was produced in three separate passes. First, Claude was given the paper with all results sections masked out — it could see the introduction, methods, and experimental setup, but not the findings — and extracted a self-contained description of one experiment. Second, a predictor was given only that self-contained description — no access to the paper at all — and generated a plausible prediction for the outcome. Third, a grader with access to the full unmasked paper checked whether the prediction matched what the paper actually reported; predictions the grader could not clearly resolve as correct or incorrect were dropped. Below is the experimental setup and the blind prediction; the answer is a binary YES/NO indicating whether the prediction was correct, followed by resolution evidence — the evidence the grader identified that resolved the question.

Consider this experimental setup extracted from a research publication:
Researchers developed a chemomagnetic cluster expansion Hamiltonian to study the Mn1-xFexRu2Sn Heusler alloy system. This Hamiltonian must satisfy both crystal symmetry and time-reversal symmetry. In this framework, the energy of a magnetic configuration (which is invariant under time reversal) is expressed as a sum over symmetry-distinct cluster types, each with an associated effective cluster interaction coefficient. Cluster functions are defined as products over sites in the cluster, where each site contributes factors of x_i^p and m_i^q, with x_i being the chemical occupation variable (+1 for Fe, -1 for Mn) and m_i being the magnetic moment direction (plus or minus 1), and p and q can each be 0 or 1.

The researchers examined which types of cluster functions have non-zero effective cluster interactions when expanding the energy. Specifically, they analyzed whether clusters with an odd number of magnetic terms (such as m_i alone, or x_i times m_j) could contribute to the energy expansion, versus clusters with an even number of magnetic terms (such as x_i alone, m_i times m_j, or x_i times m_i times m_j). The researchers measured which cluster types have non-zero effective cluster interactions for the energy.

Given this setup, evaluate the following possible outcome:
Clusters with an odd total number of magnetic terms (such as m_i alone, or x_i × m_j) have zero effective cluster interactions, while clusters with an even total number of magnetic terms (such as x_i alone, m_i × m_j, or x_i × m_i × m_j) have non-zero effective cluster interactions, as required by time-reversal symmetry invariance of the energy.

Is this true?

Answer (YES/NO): YES